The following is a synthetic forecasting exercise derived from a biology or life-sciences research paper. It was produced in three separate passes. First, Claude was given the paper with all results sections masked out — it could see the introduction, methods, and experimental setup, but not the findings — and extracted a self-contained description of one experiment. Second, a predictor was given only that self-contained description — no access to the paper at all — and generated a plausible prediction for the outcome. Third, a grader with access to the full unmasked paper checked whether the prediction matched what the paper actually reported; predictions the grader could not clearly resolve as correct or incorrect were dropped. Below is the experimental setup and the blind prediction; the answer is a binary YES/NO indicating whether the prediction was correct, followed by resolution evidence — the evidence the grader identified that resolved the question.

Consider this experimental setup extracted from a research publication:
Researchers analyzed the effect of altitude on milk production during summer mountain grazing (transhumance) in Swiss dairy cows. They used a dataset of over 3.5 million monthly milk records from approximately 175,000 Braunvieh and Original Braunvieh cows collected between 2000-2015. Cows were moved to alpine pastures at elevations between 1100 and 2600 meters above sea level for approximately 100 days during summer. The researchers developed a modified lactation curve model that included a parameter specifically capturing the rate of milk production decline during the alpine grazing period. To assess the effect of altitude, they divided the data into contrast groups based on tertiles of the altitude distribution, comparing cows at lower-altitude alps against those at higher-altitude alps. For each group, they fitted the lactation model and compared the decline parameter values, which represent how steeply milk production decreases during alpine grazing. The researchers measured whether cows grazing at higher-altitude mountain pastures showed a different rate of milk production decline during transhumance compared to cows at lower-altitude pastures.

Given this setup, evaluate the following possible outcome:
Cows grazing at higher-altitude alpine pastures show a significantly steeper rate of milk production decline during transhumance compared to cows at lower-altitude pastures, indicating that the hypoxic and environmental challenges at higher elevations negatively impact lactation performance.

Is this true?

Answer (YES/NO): YES